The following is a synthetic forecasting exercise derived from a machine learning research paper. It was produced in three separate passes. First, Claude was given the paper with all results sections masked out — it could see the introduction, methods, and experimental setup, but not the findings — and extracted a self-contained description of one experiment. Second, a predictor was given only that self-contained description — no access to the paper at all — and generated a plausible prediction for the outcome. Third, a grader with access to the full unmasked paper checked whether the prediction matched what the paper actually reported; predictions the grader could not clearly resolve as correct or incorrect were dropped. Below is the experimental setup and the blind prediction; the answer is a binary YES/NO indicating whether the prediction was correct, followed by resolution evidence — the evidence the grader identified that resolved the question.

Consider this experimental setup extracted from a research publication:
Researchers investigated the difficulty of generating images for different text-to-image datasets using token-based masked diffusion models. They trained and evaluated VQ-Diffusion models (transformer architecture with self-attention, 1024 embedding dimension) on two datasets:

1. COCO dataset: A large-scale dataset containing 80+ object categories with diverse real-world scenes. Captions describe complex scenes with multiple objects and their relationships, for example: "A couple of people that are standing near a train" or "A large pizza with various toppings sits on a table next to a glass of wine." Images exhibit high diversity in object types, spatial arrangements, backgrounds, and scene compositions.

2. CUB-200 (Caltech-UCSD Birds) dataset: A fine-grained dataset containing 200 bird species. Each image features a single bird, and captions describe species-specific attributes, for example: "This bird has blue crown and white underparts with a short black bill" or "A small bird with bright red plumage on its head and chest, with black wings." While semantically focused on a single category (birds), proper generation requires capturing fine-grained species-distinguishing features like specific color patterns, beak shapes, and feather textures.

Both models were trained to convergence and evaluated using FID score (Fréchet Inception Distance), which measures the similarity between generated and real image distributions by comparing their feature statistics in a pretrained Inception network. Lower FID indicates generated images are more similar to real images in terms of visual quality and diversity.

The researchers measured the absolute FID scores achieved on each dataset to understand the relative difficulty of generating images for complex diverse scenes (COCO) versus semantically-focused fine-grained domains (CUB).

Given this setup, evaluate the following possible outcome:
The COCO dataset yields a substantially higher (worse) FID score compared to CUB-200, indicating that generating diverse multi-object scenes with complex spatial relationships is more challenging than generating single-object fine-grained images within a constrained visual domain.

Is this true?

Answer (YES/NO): NO